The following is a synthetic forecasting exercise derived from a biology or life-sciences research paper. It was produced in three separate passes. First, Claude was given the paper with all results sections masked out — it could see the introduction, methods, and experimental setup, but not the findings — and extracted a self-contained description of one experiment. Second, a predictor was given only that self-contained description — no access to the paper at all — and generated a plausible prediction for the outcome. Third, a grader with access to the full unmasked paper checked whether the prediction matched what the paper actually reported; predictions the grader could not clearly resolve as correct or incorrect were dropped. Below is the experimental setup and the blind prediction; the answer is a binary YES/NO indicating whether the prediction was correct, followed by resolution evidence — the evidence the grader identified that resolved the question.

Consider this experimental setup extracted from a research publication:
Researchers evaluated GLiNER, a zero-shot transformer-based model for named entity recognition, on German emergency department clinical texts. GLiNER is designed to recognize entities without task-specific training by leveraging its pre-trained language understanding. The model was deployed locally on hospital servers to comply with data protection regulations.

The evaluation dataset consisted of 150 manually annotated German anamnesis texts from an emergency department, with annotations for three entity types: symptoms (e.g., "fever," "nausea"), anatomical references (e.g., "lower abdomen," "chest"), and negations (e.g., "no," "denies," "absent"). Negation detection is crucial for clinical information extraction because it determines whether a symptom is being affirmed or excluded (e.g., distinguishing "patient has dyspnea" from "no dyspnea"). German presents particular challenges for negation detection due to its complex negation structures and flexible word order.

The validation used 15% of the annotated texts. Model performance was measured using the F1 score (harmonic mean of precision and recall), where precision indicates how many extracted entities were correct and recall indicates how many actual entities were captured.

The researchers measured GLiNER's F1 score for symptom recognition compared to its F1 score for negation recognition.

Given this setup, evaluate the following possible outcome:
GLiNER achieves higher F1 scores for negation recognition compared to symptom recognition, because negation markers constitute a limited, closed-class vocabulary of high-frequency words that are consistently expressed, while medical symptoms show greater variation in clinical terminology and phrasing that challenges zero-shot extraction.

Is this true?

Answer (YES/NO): NO